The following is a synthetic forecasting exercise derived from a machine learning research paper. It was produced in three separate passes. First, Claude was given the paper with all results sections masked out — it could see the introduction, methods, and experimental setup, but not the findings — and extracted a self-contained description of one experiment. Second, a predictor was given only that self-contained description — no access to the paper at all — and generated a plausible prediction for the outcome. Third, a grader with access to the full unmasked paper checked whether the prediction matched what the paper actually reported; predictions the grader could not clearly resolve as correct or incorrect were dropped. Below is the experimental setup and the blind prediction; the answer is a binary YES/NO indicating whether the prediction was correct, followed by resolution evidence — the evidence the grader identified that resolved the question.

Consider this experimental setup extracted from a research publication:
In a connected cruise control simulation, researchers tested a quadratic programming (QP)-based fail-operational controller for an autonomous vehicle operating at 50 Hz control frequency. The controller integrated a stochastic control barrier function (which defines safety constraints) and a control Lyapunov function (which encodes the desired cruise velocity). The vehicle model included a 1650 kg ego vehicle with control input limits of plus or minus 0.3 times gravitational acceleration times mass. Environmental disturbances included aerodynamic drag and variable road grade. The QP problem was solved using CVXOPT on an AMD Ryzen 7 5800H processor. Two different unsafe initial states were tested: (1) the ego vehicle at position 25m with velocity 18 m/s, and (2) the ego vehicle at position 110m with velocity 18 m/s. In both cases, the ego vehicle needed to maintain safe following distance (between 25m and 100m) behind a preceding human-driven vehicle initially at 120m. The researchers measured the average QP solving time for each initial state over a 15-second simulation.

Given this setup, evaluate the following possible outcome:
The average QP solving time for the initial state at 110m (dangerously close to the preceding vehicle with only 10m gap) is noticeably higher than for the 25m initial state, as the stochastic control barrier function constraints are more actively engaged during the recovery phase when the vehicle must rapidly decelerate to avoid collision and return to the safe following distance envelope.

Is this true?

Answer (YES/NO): YES